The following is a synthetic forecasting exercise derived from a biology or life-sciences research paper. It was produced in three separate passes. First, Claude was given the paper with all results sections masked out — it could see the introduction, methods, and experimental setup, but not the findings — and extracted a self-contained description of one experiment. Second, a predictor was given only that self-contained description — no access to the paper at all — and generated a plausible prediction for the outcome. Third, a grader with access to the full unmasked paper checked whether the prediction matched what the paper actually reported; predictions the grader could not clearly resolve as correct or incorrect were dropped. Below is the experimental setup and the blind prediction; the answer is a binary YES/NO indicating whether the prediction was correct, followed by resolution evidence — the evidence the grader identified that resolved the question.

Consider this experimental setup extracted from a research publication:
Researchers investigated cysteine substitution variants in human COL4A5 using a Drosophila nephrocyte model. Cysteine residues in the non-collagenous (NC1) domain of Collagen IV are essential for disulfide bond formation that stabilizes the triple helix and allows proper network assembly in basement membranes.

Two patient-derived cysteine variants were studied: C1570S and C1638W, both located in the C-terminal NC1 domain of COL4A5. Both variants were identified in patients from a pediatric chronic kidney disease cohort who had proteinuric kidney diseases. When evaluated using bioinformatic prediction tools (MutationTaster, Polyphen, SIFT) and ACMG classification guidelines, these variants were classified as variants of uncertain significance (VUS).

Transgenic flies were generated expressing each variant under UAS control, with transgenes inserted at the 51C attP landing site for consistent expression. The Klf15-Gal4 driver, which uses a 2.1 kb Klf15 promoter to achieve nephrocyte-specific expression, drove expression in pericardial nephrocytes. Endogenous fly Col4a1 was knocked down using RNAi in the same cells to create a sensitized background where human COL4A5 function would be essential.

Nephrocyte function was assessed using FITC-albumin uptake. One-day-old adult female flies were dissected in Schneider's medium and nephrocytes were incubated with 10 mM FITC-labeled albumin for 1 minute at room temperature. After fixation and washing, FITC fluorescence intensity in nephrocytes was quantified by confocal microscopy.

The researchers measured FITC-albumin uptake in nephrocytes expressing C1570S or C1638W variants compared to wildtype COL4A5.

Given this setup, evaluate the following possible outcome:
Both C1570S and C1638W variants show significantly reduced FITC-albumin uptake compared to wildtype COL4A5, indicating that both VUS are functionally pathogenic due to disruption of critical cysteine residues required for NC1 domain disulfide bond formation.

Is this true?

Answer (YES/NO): YES